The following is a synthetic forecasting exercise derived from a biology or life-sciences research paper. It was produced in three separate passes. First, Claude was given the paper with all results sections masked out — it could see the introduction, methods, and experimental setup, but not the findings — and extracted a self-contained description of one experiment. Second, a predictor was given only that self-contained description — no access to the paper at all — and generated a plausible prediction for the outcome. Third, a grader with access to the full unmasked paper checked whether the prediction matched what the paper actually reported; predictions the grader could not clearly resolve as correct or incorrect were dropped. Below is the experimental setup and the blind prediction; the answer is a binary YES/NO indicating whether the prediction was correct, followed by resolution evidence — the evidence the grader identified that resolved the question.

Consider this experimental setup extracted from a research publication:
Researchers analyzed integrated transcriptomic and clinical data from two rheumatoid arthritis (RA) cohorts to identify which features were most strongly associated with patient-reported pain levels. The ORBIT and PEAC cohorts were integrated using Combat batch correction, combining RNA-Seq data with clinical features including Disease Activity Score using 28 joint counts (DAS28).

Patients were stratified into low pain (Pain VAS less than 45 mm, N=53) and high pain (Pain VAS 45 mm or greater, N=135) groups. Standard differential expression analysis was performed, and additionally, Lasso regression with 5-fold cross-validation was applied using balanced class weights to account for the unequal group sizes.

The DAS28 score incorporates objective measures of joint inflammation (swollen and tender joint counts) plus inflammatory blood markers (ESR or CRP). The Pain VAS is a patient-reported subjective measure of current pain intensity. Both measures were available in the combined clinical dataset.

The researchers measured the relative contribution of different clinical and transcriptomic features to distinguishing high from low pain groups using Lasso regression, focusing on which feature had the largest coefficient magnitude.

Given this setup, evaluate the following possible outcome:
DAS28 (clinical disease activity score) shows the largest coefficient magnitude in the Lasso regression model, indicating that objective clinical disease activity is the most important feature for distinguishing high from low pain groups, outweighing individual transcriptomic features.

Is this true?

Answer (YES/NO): YES